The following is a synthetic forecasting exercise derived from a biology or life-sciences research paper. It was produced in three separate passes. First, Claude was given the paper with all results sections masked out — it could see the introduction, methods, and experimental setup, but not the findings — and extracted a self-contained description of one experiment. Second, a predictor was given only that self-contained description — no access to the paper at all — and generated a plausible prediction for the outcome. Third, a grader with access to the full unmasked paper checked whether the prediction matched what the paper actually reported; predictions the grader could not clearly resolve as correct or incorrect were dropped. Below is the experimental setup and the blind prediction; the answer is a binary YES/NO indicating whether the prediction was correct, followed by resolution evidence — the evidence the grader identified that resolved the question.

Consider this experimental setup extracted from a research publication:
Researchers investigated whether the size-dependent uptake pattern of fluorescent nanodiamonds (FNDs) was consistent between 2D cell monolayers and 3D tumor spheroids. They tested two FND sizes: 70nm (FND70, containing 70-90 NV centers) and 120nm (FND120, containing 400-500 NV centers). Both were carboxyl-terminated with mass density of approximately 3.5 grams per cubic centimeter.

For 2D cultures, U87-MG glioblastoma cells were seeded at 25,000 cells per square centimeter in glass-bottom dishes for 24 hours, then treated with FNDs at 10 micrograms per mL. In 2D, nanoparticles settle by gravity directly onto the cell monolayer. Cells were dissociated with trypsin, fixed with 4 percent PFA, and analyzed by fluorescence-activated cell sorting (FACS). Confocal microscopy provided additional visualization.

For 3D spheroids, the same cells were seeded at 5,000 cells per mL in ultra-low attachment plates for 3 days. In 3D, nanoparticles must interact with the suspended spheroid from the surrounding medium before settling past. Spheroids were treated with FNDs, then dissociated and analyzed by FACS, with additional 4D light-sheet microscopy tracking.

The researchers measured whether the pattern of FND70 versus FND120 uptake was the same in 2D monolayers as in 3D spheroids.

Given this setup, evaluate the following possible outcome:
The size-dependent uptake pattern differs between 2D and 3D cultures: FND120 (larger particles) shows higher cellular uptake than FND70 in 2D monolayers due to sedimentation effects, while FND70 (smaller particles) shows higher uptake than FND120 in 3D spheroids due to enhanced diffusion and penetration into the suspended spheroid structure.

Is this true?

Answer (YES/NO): NO